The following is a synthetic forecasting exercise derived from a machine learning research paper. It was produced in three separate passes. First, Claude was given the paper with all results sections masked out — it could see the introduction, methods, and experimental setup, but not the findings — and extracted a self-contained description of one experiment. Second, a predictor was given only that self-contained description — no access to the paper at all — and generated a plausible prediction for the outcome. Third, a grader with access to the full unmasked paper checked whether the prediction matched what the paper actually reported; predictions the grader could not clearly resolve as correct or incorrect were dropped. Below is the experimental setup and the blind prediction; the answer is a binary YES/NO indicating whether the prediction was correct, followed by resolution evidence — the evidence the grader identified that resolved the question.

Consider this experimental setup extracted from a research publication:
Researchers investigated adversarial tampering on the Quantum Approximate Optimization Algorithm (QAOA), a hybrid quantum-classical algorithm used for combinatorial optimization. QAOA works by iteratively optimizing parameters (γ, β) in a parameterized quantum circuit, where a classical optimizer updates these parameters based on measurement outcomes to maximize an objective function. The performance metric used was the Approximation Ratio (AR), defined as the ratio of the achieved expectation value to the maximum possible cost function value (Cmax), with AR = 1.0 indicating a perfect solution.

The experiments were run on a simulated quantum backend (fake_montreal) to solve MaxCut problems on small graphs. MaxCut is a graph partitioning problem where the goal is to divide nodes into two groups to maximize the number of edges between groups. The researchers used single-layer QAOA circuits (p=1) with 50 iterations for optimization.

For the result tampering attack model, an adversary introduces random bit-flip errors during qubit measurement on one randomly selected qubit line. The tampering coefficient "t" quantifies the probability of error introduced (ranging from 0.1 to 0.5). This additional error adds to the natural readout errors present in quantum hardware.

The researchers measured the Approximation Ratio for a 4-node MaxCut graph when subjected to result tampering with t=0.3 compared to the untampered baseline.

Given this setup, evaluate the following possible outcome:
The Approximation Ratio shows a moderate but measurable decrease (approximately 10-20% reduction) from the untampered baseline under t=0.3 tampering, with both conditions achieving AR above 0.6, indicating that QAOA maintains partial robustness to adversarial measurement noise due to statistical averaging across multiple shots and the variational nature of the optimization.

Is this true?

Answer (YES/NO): NO